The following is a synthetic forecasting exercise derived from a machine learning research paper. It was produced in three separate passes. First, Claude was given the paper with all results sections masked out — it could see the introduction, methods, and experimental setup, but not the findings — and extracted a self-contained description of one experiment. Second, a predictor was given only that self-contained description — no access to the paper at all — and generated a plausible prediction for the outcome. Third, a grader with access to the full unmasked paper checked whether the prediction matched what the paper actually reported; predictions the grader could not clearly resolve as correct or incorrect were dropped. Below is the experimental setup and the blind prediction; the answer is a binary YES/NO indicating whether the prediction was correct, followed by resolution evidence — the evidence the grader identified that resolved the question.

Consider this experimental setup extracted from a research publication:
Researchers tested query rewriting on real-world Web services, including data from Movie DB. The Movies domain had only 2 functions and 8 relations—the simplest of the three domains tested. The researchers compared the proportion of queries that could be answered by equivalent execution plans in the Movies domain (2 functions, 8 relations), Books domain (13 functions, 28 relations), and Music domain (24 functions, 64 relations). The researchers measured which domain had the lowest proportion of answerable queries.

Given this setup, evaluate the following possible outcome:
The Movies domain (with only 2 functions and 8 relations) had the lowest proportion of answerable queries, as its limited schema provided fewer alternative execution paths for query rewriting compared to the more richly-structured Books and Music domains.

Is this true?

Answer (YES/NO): YES